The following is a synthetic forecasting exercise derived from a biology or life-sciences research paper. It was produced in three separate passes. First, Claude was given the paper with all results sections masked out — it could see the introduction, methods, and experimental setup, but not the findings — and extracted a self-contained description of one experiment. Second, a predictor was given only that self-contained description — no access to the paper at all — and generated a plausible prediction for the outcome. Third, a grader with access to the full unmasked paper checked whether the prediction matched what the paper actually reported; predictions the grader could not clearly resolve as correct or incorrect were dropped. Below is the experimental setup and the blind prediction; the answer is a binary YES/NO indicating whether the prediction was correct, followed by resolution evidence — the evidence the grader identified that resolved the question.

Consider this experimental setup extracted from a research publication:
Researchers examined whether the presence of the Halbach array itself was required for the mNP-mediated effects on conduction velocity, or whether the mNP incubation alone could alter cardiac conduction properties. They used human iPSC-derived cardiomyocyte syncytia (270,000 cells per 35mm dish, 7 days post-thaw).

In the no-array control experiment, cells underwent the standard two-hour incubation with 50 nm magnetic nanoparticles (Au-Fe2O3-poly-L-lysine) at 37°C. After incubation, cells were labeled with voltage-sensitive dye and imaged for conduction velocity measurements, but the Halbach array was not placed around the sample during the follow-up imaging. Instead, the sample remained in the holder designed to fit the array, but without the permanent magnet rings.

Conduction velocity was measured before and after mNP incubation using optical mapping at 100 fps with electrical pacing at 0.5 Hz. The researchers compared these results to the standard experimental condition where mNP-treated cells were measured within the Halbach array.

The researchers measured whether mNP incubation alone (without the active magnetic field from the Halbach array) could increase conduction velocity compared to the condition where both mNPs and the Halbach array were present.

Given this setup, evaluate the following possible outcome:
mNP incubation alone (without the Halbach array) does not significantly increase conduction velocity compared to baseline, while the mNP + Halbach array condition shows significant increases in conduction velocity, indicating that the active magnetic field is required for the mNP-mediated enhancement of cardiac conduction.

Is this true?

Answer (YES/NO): YES